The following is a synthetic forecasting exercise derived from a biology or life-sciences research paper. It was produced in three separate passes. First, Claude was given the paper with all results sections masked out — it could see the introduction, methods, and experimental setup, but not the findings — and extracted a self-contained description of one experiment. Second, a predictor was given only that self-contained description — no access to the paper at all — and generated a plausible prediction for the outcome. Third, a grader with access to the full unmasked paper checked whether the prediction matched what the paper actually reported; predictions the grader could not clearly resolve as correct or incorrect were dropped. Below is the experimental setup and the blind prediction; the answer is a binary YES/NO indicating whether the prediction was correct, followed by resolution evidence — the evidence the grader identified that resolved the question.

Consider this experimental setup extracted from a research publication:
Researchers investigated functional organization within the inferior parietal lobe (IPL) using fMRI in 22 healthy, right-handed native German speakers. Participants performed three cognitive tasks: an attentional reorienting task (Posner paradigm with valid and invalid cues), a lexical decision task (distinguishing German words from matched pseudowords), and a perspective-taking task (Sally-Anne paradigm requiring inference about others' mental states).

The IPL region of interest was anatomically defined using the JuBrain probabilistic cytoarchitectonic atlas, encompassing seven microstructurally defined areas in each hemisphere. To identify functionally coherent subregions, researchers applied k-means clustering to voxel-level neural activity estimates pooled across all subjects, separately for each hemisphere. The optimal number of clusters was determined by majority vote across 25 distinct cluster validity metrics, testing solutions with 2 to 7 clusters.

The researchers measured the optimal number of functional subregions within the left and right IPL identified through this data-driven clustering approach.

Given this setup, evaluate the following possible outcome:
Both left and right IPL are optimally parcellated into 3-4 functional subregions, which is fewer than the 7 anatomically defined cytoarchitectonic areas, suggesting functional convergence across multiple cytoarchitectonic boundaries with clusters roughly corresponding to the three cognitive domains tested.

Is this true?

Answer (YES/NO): NO